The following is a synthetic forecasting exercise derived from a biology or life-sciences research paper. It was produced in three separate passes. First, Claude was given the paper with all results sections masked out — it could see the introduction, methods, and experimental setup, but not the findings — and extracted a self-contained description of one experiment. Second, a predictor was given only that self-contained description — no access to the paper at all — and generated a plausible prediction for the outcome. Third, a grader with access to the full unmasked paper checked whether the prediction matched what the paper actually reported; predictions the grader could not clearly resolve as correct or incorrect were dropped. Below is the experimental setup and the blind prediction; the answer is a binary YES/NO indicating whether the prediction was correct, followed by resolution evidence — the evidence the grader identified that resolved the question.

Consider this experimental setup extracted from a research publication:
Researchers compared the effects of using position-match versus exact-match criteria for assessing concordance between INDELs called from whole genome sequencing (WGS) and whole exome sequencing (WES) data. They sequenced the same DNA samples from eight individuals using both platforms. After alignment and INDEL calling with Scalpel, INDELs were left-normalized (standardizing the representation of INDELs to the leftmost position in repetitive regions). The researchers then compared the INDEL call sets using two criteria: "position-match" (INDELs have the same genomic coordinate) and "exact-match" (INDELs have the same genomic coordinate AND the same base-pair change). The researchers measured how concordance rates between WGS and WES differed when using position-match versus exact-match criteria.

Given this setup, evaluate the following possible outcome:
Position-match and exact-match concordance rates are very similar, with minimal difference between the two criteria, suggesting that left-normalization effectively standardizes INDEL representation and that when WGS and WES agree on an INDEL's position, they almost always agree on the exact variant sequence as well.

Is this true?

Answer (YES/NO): YES